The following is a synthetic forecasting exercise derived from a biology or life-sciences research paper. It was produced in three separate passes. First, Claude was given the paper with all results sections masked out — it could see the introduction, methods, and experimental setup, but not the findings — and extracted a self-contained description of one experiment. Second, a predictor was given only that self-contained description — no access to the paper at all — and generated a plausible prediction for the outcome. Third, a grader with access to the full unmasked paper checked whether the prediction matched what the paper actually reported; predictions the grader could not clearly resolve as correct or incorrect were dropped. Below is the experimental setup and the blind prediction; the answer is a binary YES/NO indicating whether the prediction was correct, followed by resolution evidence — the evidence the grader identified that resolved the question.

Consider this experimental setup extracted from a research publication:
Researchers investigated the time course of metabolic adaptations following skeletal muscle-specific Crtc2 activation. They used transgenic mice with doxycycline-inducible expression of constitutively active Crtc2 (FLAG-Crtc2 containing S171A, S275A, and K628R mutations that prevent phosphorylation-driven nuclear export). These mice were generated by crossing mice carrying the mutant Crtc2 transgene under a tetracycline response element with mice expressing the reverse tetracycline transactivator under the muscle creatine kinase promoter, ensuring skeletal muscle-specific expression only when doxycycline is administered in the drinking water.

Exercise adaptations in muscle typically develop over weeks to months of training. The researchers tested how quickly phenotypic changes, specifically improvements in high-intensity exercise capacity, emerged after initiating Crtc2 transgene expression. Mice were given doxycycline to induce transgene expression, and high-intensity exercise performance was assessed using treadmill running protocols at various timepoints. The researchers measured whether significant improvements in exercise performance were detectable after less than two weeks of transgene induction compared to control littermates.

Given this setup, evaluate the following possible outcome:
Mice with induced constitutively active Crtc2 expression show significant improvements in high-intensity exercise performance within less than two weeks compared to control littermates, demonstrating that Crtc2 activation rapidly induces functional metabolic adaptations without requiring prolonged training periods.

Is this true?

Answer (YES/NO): YES